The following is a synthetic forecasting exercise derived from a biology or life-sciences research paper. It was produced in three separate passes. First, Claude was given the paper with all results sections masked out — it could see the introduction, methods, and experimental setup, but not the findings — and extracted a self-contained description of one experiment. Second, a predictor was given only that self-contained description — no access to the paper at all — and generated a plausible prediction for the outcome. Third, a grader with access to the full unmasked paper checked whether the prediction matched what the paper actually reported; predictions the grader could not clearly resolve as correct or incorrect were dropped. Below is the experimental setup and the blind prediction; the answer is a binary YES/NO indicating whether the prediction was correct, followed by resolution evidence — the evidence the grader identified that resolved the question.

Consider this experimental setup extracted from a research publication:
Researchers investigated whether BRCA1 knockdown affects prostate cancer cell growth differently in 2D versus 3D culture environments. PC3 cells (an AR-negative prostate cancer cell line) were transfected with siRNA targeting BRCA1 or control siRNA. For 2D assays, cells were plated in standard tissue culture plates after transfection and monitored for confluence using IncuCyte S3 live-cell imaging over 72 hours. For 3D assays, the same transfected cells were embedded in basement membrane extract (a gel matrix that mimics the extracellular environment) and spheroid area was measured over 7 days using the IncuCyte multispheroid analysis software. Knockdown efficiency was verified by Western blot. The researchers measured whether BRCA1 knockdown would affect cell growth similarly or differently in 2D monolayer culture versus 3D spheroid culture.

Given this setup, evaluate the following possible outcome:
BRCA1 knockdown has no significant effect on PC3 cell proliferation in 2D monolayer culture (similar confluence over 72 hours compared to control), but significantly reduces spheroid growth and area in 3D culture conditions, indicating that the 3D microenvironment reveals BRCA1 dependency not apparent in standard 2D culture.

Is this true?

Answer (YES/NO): YES